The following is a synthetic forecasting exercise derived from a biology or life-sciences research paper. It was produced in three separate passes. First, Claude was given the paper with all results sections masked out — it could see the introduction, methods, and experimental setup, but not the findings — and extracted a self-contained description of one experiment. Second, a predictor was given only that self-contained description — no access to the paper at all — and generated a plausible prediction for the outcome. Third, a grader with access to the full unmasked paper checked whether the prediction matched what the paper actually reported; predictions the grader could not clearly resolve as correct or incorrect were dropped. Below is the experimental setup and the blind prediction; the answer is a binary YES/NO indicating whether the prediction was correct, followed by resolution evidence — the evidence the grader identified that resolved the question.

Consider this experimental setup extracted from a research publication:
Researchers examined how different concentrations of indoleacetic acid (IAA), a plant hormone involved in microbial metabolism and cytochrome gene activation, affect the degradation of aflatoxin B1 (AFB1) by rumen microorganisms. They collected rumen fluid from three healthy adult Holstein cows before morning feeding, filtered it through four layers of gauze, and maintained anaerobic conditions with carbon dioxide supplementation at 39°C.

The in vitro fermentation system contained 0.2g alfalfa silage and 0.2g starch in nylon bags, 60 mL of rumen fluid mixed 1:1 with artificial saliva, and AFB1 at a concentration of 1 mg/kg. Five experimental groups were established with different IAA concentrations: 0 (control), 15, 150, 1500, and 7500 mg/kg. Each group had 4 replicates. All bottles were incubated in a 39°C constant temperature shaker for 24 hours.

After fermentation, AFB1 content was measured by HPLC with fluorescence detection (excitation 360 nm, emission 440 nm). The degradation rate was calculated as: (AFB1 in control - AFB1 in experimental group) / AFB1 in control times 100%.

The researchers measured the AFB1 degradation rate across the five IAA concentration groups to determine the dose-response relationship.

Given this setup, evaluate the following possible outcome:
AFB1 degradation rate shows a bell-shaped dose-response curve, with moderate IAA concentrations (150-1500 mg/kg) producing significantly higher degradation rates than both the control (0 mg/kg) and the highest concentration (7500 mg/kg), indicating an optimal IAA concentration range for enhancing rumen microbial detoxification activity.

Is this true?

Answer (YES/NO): NO